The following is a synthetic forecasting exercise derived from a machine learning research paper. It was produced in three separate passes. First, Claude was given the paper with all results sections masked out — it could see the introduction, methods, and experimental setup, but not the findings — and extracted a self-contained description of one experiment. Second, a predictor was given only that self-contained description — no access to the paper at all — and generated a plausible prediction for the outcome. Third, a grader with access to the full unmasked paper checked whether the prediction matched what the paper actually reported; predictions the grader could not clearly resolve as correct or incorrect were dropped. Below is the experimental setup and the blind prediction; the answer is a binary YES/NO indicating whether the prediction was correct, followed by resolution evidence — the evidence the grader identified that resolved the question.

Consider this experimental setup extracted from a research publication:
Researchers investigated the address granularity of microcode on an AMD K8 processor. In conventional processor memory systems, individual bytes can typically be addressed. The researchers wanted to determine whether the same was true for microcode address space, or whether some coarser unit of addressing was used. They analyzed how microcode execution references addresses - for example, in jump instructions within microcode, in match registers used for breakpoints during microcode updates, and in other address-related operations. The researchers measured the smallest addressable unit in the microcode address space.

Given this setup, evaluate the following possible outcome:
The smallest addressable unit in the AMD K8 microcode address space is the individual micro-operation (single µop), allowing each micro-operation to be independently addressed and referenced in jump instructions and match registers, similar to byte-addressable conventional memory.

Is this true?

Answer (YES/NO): NO